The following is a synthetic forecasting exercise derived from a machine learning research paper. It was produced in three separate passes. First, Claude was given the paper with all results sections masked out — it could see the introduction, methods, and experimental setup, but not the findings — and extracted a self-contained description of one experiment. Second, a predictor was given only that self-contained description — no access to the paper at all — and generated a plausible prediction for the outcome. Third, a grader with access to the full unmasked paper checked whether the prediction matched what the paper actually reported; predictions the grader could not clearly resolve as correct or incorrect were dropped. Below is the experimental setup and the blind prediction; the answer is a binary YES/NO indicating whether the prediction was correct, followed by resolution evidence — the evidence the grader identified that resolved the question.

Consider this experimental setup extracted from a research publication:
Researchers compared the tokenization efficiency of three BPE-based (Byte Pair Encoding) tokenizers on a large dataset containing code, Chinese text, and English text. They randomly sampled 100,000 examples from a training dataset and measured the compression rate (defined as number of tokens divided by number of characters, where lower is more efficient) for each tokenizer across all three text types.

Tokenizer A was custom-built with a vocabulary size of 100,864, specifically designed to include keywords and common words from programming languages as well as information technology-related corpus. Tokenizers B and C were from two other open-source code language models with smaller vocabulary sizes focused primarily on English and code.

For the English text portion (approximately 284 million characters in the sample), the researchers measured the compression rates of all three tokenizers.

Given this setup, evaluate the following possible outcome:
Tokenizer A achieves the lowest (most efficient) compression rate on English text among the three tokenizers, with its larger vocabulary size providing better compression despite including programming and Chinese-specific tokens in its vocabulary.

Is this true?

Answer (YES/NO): YES